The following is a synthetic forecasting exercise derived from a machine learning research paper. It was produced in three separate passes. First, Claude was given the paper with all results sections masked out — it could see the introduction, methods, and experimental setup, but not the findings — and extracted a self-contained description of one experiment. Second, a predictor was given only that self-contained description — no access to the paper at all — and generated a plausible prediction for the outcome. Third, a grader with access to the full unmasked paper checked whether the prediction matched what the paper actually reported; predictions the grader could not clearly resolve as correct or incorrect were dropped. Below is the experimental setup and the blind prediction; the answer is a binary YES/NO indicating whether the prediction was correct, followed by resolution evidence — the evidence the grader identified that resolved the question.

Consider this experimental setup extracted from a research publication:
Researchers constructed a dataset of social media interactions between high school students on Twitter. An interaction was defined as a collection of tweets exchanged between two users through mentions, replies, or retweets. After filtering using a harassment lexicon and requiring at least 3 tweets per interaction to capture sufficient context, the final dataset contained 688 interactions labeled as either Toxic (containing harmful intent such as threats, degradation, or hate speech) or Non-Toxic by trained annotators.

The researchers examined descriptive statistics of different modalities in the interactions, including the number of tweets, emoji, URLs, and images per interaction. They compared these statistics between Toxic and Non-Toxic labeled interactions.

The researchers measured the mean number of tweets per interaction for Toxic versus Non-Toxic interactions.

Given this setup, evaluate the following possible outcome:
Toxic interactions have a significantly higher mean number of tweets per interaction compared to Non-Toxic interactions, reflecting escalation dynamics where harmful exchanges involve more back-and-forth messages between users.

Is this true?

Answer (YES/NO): YES